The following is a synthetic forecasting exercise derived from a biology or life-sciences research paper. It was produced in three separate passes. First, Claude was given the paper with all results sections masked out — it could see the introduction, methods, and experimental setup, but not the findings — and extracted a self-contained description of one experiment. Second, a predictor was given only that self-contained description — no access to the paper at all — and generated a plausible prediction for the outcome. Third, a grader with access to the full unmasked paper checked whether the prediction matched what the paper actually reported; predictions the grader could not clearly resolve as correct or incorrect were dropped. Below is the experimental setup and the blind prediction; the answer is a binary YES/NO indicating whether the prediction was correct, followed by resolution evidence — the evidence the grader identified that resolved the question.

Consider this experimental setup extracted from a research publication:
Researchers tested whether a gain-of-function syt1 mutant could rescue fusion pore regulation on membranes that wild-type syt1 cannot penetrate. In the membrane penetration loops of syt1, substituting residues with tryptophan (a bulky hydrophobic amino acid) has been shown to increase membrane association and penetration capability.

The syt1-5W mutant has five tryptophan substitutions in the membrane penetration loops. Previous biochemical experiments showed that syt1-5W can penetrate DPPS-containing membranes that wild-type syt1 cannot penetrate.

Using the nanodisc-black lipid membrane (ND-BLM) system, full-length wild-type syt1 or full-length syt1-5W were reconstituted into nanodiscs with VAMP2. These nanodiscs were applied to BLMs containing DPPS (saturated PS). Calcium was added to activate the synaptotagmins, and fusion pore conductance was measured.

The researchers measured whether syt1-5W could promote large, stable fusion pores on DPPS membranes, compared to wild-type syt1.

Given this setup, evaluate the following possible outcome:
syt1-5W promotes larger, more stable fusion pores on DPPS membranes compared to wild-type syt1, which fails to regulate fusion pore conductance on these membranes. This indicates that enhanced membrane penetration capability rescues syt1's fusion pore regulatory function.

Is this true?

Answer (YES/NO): YES